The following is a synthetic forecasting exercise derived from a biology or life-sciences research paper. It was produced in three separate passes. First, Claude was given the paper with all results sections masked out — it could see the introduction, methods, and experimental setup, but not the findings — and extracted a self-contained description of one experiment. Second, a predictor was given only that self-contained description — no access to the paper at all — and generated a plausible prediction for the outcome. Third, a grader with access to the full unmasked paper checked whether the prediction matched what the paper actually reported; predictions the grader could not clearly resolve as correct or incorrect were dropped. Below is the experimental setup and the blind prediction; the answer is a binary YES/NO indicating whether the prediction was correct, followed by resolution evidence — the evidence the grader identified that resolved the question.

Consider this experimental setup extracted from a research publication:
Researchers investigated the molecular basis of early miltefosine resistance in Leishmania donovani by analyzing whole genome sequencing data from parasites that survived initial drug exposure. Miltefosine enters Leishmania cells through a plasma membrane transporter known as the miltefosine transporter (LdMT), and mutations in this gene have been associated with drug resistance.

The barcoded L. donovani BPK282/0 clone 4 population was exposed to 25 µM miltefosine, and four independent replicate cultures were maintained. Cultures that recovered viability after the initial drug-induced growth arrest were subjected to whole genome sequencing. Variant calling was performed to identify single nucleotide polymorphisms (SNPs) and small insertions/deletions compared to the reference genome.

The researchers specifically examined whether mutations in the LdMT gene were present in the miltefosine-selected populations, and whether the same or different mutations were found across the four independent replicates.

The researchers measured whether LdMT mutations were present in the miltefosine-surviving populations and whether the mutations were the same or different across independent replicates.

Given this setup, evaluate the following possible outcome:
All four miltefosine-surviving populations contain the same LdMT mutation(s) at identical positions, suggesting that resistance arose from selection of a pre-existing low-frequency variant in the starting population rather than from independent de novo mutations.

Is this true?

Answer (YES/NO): NO